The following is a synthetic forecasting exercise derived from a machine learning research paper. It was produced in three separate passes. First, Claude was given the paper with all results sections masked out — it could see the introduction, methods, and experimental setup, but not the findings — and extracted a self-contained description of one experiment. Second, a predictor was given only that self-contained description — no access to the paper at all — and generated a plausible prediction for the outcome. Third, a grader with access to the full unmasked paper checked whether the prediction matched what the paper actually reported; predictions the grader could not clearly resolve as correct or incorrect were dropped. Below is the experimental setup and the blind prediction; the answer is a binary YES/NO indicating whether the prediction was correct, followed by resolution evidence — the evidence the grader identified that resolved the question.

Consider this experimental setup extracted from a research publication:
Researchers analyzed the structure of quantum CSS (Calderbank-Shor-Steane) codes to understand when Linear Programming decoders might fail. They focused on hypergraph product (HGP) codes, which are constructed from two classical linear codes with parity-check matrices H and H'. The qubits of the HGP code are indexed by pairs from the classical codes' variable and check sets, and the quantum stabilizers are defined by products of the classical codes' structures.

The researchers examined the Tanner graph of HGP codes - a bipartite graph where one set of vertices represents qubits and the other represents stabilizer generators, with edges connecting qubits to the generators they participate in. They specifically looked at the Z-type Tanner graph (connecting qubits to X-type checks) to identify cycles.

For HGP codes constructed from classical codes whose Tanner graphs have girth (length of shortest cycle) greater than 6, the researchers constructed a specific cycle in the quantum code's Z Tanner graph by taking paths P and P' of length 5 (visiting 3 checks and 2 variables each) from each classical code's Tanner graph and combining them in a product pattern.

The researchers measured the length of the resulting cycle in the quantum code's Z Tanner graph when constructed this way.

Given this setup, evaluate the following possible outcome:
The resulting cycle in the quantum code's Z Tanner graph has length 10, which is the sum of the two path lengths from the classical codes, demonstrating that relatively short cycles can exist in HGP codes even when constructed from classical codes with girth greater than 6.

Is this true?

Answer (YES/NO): NO